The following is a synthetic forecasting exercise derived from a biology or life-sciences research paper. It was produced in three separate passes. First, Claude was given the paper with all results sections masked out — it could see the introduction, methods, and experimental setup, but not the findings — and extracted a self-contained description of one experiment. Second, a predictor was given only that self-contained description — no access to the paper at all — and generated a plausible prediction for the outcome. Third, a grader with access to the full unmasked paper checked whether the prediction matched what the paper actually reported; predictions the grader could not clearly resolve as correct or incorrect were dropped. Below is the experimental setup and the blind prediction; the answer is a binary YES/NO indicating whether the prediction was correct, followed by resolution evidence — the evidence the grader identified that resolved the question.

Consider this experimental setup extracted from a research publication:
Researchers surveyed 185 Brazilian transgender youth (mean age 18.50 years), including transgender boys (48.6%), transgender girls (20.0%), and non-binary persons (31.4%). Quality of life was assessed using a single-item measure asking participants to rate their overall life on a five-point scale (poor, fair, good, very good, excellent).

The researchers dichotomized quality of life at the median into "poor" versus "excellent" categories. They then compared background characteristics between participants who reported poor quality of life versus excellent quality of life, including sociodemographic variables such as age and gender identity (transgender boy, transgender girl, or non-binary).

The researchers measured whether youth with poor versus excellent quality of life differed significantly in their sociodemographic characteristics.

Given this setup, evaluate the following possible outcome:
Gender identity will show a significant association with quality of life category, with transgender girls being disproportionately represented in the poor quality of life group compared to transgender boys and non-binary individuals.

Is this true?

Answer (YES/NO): NO